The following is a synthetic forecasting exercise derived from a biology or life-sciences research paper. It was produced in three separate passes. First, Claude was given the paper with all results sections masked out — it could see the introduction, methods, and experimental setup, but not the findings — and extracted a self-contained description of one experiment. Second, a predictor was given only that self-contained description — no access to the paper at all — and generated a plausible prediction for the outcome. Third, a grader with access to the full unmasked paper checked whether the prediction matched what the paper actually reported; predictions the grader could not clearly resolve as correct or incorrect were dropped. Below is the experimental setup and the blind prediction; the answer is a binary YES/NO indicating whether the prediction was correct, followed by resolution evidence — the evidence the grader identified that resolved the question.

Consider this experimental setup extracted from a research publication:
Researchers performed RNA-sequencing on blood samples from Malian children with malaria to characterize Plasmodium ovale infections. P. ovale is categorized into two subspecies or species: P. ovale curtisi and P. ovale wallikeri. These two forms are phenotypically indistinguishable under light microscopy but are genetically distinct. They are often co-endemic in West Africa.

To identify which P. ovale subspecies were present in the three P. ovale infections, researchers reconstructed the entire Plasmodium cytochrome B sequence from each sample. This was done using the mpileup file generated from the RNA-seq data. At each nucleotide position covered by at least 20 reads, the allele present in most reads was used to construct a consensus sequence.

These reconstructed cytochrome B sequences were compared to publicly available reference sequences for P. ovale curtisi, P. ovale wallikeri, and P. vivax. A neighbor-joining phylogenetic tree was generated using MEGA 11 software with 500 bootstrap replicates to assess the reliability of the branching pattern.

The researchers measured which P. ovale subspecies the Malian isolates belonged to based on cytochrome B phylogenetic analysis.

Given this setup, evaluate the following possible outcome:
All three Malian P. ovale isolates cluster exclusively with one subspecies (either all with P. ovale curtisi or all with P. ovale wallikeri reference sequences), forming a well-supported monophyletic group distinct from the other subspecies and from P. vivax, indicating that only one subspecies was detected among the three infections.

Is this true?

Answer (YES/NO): NO